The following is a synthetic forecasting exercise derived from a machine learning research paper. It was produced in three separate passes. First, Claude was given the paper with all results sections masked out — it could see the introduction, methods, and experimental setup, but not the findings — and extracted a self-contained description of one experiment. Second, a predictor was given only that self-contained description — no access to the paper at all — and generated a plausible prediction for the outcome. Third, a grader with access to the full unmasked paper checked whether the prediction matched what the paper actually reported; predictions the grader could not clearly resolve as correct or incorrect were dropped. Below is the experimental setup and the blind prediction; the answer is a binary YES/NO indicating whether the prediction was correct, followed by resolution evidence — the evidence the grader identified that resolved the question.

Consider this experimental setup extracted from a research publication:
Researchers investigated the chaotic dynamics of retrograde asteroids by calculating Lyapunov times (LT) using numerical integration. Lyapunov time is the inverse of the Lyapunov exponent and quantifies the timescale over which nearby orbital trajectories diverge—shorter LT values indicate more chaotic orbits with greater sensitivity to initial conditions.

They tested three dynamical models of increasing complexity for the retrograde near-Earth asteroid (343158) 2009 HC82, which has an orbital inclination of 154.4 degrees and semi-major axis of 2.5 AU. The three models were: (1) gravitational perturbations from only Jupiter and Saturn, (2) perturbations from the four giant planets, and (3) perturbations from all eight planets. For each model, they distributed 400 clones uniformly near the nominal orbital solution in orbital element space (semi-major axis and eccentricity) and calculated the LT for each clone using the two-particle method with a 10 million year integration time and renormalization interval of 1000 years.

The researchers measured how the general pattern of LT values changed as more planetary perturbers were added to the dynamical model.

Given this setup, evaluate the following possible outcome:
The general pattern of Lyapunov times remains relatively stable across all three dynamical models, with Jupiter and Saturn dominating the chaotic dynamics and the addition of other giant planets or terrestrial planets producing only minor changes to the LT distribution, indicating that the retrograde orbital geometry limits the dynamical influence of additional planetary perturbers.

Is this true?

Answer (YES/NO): NO